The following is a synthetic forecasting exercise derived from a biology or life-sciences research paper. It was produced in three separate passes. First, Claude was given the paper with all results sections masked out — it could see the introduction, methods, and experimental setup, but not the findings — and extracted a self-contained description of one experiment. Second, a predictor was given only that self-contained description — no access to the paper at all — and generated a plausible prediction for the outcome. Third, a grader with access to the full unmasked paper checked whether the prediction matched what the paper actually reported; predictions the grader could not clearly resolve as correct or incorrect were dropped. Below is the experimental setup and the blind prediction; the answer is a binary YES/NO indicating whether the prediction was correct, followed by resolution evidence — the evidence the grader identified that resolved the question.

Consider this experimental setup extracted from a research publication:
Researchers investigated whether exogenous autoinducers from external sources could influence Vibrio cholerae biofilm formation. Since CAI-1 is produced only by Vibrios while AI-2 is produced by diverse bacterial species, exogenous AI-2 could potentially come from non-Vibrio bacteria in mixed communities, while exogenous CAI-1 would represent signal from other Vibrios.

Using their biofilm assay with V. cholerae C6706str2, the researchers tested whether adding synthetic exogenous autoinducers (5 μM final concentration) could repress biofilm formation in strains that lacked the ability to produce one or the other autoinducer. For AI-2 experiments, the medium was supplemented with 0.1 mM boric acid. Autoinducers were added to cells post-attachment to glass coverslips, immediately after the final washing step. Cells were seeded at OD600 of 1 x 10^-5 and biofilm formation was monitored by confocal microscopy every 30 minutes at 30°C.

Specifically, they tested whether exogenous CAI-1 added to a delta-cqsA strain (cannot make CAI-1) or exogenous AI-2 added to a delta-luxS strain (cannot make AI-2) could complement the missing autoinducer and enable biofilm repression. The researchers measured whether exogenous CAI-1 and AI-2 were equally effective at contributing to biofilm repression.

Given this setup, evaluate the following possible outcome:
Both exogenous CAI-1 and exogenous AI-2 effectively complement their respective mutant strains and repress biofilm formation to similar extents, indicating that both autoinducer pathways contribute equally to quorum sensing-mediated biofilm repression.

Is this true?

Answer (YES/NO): NO